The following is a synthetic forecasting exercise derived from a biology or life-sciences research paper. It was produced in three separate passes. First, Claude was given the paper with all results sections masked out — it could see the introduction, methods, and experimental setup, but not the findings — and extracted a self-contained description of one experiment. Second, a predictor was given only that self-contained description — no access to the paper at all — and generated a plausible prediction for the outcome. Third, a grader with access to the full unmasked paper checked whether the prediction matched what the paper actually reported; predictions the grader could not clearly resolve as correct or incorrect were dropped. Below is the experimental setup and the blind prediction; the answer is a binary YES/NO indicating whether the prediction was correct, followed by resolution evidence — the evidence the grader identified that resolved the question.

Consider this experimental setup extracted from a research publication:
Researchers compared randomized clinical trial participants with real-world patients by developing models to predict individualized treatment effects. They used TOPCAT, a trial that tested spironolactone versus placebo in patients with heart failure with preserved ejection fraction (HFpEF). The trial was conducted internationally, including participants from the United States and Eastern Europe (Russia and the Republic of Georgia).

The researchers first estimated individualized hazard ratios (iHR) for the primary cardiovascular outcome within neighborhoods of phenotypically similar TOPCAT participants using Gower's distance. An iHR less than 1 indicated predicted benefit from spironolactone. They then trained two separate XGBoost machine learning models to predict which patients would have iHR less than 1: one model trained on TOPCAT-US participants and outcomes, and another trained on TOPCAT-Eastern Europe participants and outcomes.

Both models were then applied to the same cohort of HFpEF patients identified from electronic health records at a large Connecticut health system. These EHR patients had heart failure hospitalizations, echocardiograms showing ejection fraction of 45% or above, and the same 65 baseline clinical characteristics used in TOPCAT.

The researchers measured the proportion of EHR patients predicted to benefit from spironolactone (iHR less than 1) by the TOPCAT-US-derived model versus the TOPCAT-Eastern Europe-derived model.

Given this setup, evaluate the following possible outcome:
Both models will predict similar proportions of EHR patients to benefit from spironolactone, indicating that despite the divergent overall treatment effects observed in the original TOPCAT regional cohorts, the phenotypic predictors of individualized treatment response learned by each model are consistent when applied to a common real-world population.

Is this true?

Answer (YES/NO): NO